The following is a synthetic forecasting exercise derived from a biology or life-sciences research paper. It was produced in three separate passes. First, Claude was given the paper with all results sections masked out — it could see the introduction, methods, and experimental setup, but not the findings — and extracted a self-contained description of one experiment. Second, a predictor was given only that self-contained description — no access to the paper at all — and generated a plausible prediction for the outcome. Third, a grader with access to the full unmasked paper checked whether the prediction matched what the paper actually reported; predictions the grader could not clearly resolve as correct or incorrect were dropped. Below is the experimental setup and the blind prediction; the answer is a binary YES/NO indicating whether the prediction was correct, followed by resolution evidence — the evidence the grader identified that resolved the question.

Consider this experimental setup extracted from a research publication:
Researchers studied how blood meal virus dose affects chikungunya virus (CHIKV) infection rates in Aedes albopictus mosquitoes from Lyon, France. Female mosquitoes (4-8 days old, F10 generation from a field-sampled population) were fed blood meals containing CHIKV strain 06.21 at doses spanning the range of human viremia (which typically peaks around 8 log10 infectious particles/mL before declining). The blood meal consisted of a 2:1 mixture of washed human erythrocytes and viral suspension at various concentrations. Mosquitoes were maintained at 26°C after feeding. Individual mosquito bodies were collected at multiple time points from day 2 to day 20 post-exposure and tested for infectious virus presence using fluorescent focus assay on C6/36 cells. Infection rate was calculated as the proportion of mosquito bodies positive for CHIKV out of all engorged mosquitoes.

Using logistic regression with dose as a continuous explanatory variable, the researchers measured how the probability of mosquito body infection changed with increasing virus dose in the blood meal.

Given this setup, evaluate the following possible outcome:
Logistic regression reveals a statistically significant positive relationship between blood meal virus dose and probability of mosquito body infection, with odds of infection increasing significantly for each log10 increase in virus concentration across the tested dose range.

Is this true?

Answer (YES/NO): YES